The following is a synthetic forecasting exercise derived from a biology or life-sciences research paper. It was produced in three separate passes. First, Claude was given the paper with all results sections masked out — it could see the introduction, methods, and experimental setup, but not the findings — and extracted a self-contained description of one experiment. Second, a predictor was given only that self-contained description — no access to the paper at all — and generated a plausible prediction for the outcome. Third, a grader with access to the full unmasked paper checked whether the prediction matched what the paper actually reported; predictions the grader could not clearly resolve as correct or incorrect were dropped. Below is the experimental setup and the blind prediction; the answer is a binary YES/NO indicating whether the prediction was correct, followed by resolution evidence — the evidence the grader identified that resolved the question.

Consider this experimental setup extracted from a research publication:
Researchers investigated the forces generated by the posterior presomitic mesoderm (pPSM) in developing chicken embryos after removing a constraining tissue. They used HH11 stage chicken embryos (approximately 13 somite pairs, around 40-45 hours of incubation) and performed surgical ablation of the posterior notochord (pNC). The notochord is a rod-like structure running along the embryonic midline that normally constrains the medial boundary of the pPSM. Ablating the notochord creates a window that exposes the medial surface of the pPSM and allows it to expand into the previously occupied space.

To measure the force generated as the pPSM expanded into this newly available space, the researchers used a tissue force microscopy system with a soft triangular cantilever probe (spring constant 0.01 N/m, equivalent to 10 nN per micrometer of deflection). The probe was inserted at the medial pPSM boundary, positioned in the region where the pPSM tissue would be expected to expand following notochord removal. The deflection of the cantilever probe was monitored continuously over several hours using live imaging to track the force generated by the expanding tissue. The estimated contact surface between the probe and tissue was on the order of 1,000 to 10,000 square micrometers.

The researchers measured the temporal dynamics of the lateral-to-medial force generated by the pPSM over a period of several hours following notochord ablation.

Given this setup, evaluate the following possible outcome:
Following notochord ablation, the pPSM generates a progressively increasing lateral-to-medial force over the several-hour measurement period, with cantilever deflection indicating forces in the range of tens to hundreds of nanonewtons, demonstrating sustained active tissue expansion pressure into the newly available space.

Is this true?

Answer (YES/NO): NO